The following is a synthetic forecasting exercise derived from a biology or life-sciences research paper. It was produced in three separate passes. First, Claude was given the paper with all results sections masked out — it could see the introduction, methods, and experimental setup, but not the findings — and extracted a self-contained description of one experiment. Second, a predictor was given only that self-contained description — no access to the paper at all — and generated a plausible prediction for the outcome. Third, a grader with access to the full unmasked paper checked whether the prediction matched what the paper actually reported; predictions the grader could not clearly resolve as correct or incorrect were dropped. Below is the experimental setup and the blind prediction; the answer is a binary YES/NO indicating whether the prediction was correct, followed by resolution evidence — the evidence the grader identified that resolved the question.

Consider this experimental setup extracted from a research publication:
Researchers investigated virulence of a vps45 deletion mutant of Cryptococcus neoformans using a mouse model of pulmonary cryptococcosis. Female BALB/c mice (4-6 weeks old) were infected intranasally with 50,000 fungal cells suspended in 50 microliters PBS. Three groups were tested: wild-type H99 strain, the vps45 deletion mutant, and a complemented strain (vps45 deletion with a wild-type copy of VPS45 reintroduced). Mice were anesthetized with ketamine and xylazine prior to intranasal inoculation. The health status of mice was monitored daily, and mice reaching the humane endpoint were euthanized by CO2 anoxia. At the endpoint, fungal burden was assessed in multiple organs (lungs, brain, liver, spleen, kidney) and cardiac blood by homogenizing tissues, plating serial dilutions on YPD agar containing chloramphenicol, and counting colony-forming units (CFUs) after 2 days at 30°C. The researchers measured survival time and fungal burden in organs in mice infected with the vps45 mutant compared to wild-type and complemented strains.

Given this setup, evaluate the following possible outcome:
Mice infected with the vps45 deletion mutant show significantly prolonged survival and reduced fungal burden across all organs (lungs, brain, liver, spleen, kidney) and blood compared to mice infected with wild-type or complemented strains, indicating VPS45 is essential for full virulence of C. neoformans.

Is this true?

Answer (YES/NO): YES